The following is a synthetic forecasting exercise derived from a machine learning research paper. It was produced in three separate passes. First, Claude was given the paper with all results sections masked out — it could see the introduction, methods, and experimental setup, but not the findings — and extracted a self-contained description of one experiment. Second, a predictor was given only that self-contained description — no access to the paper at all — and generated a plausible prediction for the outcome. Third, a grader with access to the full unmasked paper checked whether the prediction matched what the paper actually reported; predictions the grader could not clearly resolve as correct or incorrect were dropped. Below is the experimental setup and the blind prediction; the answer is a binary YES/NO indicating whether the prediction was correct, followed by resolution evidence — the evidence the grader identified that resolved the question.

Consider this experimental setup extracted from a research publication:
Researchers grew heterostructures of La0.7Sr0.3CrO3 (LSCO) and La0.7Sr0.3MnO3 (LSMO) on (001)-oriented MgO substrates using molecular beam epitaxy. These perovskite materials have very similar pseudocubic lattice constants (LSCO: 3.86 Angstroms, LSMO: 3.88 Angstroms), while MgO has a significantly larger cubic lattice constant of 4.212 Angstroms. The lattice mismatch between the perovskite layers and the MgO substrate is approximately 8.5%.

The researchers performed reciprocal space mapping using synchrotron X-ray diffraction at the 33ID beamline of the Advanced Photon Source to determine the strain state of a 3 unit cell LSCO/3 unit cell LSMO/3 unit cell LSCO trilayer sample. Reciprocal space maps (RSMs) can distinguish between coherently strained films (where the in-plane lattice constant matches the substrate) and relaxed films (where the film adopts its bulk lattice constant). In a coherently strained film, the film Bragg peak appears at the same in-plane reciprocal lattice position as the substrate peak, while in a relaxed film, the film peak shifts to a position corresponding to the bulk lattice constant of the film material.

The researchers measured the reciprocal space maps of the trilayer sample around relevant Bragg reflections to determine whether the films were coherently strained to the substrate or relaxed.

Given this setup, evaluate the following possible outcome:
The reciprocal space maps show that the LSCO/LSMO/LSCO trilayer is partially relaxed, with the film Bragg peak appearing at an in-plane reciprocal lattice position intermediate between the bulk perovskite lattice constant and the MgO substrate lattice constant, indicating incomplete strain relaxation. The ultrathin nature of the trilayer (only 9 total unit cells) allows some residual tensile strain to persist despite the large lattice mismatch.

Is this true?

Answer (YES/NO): NO